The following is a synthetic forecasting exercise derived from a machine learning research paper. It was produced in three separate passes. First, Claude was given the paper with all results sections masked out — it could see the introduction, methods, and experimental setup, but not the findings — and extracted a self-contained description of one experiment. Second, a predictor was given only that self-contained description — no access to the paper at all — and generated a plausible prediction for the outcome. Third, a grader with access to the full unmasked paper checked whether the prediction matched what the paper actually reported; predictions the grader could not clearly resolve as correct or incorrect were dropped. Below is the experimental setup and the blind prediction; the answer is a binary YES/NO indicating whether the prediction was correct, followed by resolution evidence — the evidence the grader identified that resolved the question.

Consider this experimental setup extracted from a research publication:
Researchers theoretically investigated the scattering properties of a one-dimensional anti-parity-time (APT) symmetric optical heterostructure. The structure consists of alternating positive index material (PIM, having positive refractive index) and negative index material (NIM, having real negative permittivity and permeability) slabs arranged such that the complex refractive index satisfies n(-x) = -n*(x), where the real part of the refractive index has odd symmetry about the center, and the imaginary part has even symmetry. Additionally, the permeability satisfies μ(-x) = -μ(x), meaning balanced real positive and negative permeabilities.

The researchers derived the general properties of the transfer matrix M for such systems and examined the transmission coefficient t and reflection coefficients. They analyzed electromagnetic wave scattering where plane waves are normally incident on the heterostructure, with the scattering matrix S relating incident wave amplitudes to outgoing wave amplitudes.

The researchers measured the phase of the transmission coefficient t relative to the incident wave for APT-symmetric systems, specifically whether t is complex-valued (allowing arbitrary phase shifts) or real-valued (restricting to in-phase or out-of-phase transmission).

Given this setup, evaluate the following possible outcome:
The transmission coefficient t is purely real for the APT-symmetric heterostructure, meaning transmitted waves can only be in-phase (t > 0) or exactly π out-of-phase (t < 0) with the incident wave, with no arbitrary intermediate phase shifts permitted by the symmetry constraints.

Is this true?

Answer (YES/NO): YES